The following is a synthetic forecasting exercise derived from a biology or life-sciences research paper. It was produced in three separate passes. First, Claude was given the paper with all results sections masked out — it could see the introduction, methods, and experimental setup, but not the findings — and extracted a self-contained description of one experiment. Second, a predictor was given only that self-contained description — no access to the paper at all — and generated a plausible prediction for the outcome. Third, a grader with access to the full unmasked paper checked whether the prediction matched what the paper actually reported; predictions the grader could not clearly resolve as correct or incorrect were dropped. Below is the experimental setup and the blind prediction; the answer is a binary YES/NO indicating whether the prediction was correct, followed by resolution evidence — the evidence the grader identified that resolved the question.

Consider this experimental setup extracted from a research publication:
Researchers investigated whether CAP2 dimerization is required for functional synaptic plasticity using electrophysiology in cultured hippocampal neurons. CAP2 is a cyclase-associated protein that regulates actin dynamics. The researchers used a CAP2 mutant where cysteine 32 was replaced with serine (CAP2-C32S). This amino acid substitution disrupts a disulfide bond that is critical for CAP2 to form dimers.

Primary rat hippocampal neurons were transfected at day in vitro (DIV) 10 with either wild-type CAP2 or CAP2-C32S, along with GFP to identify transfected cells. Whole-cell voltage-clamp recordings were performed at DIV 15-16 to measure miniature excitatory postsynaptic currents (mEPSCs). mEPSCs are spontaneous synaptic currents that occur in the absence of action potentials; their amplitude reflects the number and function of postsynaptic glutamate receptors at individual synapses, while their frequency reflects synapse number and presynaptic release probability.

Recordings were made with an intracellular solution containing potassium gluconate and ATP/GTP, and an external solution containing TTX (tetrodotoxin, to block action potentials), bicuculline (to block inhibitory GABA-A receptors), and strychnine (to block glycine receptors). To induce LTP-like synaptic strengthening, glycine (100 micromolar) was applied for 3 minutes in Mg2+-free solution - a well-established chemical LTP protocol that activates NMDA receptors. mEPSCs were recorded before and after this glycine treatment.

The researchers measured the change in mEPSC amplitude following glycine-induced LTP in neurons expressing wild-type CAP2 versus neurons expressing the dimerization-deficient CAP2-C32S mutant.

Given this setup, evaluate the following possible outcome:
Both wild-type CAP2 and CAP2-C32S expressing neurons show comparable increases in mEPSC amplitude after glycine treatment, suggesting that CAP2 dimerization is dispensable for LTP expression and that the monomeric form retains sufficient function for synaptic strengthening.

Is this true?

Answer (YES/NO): NO